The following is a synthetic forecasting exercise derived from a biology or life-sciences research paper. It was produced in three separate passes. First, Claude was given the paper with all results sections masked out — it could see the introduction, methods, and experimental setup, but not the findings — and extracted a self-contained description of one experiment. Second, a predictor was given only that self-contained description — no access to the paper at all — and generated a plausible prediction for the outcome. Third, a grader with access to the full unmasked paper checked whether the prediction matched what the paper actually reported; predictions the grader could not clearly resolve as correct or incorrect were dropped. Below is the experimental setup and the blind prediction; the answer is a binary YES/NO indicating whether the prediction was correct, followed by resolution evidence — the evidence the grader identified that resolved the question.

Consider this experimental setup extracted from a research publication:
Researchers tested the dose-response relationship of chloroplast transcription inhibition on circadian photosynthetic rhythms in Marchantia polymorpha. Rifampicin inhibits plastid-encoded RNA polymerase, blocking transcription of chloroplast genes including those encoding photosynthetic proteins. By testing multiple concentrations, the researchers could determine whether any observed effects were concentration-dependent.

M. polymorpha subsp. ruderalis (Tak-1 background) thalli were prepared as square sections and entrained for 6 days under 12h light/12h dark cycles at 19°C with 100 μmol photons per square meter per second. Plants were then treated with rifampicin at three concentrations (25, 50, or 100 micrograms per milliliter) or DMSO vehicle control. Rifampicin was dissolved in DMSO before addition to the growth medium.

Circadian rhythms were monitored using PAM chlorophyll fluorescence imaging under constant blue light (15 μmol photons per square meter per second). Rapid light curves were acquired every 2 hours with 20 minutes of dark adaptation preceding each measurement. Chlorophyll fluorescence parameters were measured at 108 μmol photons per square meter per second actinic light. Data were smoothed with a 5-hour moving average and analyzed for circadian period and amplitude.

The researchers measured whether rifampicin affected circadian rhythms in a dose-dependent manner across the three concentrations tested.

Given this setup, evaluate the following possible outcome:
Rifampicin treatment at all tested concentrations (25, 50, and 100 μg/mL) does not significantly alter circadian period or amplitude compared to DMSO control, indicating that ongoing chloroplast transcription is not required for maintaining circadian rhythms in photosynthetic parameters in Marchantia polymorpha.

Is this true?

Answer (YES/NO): YES